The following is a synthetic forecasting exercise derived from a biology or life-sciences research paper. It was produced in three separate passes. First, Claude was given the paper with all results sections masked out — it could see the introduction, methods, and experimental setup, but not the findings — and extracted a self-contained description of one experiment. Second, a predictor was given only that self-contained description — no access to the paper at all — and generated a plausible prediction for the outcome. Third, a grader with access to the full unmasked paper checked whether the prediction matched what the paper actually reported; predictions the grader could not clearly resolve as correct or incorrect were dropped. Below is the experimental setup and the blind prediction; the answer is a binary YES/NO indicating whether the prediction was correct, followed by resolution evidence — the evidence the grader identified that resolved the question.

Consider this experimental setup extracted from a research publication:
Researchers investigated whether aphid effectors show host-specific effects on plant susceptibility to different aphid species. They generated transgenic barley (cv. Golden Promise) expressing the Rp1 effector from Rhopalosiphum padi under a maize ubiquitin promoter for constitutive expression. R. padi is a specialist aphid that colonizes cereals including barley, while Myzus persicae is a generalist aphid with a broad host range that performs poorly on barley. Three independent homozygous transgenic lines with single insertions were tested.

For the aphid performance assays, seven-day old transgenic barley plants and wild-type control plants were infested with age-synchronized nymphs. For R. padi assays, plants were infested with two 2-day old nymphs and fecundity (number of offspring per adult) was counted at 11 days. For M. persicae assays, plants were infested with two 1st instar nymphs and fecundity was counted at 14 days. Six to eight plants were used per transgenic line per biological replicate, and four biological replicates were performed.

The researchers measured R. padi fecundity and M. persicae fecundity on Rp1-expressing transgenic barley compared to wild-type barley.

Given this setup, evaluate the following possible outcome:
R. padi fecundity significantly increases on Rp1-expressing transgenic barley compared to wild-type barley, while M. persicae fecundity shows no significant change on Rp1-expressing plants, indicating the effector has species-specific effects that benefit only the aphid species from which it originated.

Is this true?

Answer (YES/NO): YES